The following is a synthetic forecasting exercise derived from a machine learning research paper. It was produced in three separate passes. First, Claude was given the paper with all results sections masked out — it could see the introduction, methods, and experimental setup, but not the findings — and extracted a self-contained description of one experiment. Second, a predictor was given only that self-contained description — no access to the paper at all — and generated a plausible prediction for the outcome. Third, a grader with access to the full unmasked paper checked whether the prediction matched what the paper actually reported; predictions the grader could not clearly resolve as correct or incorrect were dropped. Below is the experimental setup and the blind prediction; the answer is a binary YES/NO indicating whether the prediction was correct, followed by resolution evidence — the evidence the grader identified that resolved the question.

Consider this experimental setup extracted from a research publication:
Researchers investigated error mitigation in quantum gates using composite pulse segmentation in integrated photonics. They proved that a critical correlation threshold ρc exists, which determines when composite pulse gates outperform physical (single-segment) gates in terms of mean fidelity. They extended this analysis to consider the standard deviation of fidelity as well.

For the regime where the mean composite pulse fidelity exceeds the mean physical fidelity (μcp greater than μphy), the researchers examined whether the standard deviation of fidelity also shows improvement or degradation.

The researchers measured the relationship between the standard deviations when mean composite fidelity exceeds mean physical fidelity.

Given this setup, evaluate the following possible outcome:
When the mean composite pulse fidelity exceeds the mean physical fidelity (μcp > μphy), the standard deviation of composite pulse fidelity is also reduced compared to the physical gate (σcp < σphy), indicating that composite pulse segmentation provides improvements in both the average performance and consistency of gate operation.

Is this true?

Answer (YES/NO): YES